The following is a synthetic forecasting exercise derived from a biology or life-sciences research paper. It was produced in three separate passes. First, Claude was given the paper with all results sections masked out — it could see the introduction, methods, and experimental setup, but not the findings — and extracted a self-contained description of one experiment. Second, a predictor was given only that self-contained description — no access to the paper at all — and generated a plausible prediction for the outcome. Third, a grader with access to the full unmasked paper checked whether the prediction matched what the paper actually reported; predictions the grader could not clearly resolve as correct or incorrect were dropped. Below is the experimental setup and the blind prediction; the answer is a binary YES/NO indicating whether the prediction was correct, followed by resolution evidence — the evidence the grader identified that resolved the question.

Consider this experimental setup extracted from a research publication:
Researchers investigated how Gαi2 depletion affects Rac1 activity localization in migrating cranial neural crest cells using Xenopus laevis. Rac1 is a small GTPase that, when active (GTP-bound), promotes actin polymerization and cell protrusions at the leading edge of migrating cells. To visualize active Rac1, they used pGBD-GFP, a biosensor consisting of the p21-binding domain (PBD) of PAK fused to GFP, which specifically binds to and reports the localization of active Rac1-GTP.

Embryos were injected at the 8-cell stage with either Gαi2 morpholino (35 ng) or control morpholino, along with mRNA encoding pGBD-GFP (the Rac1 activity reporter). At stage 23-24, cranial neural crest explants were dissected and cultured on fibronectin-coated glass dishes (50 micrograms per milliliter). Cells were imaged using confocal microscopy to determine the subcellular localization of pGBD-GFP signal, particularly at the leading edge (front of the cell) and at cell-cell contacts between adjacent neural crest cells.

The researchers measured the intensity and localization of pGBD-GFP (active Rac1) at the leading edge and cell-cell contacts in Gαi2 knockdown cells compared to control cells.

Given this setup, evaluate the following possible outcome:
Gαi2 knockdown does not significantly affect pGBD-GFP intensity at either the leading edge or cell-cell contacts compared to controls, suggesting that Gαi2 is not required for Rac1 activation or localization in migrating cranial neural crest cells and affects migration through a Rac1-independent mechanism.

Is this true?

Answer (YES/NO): NO